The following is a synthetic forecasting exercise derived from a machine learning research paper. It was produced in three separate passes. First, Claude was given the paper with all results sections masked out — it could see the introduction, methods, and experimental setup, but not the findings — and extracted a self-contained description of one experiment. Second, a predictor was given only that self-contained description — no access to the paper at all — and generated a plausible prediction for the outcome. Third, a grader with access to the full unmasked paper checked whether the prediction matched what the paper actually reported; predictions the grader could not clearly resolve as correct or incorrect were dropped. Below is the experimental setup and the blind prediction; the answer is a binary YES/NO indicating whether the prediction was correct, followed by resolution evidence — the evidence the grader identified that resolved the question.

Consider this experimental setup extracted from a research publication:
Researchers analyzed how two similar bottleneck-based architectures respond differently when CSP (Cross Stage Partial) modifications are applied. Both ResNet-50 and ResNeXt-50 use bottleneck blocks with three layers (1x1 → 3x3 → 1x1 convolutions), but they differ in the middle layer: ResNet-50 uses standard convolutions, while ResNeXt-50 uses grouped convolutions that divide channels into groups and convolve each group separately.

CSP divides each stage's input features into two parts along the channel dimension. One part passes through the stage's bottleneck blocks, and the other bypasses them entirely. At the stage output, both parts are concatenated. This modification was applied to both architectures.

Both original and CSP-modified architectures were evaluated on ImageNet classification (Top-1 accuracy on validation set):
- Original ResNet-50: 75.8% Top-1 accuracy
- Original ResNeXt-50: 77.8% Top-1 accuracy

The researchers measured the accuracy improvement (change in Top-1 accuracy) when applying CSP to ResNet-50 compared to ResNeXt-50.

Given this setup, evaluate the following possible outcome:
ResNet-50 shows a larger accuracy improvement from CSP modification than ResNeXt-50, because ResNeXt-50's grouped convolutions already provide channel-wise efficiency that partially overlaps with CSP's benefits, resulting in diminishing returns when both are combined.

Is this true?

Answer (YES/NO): YES